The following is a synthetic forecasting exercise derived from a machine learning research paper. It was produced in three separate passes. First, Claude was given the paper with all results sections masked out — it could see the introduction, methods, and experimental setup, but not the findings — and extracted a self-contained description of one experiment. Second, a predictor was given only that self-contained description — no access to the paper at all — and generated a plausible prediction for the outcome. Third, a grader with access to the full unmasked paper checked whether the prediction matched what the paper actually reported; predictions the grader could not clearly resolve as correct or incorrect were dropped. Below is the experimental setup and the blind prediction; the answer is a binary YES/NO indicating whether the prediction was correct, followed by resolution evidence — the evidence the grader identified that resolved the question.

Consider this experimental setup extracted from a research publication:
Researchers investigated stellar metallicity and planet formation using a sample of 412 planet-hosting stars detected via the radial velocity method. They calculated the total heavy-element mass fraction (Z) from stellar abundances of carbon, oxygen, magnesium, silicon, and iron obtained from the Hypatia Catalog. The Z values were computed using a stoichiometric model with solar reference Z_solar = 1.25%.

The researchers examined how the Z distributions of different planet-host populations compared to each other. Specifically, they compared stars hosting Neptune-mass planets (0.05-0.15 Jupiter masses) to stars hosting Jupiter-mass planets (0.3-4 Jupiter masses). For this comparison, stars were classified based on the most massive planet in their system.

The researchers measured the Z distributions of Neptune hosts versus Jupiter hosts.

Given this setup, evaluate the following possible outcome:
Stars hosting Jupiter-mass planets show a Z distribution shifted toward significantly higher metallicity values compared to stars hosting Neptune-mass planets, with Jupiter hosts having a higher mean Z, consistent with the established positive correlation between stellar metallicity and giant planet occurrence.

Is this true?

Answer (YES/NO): NO